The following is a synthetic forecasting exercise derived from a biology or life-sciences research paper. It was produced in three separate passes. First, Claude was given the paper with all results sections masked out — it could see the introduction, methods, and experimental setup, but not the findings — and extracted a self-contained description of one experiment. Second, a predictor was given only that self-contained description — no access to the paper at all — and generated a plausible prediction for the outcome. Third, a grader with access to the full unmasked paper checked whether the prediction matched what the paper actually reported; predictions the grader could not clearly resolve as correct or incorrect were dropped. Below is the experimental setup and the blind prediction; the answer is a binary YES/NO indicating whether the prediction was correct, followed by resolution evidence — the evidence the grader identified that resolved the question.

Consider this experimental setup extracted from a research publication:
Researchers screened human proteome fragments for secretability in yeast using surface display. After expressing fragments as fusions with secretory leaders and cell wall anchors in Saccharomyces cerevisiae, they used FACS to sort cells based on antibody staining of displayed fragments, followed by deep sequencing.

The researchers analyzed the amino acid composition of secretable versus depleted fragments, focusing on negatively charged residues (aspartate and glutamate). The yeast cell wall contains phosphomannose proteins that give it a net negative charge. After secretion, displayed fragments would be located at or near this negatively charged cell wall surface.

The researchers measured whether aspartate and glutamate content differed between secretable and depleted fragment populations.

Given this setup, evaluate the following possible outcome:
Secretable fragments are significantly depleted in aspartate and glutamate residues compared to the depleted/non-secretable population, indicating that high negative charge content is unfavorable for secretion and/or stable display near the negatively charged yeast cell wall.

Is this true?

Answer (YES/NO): NO